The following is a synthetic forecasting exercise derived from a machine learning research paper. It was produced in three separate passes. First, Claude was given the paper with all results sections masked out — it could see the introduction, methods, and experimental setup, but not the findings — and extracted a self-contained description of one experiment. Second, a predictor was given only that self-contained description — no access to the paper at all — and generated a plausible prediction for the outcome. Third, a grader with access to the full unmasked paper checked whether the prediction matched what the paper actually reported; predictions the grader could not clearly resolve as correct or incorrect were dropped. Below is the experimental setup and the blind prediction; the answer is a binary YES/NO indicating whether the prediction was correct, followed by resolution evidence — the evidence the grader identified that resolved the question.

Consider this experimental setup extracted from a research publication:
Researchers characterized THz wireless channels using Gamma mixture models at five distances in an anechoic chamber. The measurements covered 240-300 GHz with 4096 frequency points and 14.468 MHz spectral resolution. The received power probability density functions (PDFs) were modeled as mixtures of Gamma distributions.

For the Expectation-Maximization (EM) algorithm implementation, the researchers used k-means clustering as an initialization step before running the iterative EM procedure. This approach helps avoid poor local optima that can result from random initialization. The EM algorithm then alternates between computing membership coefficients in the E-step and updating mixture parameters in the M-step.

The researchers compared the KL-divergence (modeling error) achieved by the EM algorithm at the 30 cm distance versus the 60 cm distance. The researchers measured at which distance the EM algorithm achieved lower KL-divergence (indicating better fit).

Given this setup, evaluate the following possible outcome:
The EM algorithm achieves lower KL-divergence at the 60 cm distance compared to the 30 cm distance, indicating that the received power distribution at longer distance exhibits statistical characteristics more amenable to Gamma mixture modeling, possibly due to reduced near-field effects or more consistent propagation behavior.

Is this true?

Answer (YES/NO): NO